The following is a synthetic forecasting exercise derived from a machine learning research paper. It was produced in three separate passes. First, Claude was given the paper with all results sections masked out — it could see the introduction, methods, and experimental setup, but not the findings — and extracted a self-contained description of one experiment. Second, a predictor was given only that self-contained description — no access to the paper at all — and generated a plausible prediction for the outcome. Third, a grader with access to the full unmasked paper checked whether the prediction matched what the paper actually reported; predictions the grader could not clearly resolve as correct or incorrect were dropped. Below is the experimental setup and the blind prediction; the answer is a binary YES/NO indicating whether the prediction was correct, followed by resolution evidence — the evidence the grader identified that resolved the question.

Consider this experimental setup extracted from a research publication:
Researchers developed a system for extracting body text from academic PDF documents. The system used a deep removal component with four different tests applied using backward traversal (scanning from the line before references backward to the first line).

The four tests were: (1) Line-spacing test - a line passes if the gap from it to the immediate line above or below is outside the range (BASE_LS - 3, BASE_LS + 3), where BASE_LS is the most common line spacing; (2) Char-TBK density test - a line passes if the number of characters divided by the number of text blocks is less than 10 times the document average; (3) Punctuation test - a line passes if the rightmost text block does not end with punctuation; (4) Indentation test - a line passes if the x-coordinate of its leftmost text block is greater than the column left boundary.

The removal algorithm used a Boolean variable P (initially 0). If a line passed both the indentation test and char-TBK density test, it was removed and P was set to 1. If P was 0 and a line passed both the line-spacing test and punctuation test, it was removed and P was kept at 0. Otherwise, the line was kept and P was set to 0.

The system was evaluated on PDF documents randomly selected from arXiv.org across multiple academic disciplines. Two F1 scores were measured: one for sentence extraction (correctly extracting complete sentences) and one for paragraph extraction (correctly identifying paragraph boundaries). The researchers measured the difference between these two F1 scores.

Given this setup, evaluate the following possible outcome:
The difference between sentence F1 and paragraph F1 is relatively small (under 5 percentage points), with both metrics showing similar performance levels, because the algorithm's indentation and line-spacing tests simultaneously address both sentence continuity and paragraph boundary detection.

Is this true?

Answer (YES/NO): YES